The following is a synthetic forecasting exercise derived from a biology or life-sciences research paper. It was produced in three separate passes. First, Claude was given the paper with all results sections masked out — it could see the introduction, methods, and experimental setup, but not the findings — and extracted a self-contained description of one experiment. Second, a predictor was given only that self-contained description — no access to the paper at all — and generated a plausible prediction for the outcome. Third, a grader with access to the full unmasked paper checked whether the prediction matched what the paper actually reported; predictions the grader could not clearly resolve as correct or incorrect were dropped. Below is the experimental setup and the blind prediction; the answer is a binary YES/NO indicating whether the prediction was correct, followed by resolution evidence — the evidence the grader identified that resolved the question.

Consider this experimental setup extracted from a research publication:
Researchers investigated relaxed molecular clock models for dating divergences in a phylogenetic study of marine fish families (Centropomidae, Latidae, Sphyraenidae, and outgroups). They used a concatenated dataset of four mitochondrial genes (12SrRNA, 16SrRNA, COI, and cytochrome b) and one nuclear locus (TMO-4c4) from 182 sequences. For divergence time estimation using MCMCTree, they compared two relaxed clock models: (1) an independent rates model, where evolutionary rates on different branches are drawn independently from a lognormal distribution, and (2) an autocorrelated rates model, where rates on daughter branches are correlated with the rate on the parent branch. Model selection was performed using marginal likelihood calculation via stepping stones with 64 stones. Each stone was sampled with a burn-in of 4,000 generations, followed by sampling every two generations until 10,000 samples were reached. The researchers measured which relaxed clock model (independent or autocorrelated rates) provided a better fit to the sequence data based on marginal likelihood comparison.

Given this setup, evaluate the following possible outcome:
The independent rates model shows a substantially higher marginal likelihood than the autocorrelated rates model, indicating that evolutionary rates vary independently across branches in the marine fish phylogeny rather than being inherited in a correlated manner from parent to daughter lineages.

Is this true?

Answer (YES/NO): YES